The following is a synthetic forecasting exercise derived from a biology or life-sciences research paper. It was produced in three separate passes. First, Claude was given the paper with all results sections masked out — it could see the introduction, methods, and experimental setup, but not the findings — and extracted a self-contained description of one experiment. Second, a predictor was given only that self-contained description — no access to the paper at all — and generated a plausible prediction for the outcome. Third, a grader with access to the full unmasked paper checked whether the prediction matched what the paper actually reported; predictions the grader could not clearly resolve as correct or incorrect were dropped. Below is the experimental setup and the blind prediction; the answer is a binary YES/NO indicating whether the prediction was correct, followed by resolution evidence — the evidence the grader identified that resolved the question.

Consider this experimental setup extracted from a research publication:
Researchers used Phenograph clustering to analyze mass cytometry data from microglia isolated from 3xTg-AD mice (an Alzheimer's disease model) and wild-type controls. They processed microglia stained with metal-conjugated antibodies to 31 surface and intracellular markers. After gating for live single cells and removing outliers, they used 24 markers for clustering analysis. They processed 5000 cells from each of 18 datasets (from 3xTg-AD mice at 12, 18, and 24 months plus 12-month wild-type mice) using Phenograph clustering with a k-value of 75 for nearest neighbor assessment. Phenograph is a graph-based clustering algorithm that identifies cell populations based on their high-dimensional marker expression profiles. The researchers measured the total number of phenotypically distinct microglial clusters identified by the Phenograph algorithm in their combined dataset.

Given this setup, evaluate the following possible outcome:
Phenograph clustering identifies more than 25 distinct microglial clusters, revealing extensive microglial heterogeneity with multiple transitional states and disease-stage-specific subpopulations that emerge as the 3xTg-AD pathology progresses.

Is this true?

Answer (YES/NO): YES